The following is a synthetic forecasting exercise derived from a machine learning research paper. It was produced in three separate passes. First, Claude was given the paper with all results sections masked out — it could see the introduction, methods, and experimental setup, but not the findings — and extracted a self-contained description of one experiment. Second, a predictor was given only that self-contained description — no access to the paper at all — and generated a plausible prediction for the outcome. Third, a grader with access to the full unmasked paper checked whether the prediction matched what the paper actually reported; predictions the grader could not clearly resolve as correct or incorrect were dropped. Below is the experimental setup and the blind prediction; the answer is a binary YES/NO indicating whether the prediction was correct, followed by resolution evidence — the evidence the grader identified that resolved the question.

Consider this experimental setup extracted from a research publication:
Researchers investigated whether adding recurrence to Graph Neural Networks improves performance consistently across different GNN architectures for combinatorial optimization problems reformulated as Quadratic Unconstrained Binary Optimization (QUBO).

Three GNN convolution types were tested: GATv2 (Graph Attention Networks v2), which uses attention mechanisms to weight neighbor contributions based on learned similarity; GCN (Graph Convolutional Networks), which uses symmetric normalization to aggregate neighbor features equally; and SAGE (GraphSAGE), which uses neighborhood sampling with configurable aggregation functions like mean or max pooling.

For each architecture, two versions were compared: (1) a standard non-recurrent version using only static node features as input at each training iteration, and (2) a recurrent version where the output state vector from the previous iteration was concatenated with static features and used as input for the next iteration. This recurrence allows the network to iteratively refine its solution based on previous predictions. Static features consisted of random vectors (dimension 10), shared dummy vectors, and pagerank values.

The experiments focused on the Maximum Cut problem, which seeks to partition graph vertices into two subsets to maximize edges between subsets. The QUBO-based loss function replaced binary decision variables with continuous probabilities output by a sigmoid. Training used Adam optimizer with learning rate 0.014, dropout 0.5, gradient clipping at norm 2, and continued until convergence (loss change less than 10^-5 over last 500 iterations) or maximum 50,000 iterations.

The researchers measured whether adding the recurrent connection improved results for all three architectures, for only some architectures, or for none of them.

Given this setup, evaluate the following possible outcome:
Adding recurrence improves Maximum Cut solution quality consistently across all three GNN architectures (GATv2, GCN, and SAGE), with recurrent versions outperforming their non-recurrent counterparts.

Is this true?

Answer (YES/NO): YES